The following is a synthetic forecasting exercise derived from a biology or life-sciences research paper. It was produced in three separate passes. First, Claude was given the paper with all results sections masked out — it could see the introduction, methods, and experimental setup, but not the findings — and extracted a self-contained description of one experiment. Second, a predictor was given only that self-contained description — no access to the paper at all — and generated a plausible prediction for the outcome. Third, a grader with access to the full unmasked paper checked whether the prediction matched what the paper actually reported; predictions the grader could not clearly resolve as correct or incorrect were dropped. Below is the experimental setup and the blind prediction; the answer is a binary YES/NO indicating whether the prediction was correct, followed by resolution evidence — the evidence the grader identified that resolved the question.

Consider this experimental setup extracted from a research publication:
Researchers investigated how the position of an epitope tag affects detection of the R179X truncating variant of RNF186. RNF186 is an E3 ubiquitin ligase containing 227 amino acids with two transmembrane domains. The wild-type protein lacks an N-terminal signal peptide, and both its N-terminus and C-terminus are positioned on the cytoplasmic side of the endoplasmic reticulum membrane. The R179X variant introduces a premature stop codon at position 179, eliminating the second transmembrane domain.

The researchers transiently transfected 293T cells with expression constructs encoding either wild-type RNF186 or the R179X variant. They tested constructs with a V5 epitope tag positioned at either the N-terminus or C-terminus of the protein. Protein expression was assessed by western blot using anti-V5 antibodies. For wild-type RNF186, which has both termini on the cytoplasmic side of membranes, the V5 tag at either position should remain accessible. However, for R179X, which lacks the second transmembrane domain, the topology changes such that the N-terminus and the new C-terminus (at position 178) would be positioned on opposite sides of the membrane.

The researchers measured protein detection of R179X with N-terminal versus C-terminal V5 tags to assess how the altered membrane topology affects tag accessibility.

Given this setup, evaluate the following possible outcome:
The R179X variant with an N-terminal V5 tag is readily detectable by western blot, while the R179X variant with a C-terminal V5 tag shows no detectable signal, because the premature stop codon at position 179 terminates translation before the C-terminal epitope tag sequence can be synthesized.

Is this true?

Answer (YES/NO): NO